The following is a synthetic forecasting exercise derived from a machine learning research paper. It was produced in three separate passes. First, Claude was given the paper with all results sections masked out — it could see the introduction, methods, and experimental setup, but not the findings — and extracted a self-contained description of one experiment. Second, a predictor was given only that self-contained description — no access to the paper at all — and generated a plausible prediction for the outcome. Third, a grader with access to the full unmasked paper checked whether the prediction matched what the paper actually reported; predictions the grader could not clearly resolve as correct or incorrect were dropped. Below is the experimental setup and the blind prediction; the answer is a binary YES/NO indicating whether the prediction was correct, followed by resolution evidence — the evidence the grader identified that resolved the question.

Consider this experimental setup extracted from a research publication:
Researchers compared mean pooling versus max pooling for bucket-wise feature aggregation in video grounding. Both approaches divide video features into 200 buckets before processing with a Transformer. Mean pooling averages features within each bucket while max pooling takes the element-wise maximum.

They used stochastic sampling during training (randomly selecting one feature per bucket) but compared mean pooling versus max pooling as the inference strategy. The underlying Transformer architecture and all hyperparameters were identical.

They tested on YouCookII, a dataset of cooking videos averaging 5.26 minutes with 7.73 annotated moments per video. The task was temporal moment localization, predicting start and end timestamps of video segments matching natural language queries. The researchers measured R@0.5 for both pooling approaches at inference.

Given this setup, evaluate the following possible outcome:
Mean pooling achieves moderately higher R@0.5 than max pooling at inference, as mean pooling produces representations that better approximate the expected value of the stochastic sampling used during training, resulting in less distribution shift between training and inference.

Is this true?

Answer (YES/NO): NO